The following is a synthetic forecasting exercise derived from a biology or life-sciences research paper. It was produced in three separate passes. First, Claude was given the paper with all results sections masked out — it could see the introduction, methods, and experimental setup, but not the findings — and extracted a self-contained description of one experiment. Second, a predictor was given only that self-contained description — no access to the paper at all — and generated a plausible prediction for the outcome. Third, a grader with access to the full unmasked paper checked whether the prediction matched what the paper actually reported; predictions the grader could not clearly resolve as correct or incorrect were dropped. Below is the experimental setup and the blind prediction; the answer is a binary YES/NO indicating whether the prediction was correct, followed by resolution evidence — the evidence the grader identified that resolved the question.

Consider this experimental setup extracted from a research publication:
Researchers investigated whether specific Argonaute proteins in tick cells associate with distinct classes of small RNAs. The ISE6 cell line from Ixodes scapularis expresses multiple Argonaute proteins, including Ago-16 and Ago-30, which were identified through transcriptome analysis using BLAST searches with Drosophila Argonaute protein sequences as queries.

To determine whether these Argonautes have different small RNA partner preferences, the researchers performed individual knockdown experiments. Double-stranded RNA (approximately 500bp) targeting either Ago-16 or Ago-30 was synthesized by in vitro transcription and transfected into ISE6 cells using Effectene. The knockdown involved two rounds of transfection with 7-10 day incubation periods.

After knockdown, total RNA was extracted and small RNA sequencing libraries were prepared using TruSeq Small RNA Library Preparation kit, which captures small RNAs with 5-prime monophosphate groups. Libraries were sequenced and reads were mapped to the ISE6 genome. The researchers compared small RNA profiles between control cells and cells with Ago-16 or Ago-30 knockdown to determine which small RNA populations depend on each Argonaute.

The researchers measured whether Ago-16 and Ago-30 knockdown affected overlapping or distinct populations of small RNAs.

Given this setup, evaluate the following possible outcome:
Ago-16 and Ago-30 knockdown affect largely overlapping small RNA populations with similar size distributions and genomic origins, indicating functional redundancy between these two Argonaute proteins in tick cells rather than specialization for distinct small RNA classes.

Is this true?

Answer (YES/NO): NO